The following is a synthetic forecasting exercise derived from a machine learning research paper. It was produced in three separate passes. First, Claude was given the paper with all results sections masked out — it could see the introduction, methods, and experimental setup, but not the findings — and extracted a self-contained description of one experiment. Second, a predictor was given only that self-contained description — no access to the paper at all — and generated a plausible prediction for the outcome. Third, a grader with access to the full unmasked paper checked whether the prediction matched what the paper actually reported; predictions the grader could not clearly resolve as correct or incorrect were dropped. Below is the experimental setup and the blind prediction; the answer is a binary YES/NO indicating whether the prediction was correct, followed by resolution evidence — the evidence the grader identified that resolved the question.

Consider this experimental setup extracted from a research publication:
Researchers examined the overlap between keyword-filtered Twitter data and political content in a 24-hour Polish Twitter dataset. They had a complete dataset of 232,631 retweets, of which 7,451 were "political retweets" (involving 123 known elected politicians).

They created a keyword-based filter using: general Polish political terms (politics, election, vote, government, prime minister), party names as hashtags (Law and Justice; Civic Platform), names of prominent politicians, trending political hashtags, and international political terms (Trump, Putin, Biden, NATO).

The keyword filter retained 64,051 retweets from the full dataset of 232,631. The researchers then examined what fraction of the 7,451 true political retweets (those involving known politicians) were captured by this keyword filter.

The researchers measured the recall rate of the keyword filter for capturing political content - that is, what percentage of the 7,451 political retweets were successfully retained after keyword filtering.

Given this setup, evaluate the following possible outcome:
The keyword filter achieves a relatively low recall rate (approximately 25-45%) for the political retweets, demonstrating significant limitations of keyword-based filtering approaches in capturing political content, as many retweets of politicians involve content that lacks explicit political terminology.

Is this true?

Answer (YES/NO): NO